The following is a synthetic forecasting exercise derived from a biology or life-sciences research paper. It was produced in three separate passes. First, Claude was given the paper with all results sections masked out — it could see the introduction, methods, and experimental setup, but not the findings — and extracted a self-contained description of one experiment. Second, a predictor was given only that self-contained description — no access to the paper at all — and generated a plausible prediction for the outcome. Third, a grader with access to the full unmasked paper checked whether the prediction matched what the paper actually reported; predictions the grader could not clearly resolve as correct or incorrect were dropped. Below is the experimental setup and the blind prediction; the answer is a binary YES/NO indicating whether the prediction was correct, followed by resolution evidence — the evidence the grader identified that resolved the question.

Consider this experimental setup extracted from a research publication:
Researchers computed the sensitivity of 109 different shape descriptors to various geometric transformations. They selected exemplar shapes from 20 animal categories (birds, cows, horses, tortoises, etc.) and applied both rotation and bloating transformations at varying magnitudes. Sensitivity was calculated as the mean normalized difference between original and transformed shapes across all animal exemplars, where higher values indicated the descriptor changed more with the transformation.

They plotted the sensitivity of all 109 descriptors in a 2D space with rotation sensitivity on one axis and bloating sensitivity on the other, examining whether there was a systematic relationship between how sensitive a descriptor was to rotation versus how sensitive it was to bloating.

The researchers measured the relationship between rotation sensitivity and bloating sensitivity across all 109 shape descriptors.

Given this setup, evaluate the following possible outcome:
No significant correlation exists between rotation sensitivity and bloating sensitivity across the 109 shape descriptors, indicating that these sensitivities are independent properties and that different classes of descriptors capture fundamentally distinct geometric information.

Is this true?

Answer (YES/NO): NO